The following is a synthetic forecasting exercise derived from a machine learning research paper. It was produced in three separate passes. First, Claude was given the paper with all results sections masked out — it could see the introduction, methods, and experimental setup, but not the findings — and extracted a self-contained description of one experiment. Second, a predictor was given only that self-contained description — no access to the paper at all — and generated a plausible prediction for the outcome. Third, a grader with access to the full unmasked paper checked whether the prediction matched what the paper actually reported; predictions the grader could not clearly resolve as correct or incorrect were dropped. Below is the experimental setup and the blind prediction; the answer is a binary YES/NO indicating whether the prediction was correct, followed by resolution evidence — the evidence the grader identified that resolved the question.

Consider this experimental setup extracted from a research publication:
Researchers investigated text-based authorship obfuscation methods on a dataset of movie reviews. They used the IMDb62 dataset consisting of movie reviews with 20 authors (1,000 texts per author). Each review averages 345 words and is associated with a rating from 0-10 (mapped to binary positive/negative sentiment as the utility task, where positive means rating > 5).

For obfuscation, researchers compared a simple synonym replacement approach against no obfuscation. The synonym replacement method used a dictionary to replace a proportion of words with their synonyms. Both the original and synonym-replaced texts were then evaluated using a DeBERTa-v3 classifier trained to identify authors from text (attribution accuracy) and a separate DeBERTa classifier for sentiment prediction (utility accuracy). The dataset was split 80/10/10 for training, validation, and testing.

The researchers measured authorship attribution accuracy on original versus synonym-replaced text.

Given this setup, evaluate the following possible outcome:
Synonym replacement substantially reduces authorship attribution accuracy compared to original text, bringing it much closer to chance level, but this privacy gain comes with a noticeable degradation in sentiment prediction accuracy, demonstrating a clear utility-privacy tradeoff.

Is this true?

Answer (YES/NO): NO